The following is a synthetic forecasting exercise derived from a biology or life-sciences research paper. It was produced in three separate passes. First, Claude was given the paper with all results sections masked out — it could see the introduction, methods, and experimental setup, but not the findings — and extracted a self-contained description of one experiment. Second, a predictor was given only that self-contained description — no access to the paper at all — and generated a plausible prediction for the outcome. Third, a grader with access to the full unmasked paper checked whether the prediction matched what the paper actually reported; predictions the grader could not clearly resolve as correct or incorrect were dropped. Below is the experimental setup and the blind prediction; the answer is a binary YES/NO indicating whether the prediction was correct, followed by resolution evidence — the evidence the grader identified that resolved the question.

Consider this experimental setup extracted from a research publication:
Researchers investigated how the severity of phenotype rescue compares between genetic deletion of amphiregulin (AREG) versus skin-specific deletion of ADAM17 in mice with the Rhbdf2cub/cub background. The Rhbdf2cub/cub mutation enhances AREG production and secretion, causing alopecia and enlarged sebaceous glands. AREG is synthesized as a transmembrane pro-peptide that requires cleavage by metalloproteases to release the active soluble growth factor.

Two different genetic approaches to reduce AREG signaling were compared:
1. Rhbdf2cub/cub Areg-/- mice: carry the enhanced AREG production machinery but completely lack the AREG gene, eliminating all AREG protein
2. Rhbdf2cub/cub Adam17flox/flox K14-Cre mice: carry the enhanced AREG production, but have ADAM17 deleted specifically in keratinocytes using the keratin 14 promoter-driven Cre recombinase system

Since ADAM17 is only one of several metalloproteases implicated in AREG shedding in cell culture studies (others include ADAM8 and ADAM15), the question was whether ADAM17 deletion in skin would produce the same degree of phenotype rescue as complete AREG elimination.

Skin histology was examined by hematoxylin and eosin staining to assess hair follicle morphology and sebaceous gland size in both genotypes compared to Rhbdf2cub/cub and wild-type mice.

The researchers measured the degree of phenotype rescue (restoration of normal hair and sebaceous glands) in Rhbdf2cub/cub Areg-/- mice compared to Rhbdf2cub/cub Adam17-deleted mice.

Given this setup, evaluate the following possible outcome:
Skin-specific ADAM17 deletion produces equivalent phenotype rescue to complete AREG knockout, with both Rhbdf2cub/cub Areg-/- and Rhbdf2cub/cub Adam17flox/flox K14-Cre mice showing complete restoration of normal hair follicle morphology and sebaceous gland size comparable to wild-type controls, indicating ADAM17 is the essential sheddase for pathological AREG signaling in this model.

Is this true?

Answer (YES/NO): NO